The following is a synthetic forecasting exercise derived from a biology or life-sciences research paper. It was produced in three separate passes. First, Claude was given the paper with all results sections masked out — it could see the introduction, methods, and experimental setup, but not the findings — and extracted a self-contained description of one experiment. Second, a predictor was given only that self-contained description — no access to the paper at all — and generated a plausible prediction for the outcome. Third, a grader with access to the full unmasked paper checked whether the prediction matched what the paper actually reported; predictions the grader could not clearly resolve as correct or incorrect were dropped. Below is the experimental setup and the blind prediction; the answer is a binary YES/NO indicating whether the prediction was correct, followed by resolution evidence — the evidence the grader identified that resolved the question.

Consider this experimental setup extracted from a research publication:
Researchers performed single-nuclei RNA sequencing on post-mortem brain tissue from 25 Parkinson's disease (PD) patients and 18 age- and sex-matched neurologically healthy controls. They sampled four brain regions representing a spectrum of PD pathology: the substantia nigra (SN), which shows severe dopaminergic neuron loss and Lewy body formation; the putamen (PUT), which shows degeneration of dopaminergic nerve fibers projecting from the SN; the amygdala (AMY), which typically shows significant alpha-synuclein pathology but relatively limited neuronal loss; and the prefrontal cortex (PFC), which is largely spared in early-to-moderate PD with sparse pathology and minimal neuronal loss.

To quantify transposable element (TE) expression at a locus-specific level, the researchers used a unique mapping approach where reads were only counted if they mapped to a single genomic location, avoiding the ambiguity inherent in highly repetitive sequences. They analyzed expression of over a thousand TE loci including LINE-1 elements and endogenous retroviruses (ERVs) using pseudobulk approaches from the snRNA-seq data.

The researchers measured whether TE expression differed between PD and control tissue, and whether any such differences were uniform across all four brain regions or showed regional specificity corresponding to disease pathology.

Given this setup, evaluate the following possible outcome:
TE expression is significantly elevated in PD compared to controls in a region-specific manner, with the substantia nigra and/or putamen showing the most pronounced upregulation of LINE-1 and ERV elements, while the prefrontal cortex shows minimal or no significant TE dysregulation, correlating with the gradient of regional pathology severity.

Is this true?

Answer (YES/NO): YES